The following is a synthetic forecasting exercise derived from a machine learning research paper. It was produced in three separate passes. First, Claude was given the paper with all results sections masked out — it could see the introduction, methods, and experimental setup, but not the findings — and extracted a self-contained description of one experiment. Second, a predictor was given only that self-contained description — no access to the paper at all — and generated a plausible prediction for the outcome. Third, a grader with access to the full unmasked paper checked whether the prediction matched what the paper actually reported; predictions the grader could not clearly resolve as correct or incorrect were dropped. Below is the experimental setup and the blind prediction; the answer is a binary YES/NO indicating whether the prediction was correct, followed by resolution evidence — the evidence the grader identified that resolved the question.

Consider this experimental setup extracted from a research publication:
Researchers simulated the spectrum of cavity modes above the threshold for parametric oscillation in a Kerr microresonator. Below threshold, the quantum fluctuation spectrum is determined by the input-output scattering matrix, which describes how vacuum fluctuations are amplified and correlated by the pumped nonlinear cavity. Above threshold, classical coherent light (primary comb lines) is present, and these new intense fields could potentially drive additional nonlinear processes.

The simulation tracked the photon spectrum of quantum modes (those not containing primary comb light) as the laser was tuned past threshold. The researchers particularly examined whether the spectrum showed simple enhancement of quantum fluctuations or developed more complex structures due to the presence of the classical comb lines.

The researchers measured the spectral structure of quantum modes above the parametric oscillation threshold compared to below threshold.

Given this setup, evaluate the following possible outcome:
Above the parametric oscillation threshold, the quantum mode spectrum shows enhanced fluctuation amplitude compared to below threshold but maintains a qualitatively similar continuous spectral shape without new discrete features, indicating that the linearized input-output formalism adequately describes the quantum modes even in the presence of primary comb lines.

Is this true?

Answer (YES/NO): NO